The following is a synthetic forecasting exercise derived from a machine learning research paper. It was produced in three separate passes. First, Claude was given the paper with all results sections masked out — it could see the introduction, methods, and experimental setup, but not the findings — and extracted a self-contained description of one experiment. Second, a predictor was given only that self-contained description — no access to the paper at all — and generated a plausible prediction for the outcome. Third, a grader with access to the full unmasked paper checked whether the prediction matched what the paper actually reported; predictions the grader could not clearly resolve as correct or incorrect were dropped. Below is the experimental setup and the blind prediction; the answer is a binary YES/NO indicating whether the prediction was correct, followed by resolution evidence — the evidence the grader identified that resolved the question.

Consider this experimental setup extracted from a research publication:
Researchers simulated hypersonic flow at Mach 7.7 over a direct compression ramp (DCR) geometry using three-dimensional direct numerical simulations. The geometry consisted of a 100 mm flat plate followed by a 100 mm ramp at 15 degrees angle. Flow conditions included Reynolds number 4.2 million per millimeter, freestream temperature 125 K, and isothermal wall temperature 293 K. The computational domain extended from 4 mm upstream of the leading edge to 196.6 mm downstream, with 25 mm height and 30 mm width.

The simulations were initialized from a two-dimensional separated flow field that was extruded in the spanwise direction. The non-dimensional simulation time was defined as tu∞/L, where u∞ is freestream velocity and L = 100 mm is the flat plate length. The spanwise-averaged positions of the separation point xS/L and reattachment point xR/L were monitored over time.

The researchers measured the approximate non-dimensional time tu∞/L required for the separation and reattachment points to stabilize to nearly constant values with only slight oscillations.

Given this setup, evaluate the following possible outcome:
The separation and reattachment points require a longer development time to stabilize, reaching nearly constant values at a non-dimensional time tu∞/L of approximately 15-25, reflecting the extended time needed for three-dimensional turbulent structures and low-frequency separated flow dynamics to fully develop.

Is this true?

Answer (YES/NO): NO